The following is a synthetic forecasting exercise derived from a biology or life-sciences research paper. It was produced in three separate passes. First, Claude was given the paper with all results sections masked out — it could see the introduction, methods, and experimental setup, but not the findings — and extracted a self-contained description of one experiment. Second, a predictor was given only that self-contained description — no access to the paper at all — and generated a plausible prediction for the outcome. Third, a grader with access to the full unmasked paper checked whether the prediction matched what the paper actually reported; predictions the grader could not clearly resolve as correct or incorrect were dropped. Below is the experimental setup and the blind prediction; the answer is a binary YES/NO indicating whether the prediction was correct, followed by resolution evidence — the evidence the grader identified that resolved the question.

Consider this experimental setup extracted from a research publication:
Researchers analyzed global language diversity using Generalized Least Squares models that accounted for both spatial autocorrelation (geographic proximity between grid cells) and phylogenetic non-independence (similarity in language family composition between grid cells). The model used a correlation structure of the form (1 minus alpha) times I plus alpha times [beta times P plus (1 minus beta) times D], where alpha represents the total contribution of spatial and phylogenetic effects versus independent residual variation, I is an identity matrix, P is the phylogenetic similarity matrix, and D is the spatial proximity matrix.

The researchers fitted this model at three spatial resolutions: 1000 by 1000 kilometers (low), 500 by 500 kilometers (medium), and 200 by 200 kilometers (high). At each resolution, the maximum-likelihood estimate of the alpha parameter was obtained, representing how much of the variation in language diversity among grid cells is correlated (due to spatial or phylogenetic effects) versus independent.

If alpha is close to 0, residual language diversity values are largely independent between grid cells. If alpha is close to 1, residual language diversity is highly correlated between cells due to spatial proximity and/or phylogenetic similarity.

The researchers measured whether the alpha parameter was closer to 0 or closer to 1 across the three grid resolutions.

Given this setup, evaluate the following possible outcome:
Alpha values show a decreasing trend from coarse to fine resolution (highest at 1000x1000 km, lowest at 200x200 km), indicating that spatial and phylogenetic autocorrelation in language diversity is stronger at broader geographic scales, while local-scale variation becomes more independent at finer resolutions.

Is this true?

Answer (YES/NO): NO